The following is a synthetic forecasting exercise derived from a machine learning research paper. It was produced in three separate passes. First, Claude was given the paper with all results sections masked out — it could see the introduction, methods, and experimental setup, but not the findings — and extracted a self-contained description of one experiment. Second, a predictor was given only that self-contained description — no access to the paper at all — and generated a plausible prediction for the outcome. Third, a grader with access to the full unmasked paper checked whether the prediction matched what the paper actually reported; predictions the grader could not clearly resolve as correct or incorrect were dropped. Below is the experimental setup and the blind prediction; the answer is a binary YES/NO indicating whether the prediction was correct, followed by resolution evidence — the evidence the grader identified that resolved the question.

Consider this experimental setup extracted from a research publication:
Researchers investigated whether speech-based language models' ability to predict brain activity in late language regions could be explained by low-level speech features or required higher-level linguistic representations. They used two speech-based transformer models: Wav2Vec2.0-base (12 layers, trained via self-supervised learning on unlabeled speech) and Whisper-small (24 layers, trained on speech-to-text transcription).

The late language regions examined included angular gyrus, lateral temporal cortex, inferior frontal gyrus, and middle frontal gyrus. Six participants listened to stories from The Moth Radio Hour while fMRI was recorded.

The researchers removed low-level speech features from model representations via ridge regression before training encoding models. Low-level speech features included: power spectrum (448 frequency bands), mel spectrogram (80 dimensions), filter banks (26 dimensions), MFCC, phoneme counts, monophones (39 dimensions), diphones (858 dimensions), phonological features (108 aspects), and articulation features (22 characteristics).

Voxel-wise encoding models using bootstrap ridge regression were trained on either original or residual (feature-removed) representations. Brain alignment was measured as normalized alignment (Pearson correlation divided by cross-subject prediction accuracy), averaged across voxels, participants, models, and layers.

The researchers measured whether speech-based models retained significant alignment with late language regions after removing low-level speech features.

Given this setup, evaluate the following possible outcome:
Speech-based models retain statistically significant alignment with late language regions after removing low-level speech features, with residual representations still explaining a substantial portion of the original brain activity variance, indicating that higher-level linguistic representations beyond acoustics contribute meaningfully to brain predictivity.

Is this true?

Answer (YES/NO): NO